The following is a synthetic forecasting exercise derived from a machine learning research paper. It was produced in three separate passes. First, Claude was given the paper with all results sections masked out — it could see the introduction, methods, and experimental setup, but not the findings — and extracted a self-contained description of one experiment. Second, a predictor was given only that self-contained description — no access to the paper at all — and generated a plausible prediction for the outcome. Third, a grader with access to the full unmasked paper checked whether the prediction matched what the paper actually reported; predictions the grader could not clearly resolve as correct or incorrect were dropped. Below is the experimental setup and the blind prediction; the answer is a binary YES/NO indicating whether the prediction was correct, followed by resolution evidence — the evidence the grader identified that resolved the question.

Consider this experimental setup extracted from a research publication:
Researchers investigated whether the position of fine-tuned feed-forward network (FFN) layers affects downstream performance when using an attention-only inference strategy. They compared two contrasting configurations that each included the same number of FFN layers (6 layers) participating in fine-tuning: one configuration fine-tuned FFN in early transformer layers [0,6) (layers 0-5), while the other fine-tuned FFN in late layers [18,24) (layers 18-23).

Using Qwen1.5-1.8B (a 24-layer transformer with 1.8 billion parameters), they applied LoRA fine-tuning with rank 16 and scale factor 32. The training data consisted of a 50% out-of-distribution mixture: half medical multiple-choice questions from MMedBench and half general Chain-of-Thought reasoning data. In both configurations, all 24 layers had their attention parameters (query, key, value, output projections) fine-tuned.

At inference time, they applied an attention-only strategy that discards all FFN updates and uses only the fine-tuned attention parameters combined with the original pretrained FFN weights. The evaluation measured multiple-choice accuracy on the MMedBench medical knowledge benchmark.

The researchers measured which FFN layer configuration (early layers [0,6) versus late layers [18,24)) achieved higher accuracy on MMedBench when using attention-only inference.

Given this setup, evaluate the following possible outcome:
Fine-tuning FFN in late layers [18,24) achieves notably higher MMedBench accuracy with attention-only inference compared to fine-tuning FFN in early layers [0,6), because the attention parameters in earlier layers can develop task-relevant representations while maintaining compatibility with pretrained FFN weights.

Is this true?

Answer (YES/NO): NO